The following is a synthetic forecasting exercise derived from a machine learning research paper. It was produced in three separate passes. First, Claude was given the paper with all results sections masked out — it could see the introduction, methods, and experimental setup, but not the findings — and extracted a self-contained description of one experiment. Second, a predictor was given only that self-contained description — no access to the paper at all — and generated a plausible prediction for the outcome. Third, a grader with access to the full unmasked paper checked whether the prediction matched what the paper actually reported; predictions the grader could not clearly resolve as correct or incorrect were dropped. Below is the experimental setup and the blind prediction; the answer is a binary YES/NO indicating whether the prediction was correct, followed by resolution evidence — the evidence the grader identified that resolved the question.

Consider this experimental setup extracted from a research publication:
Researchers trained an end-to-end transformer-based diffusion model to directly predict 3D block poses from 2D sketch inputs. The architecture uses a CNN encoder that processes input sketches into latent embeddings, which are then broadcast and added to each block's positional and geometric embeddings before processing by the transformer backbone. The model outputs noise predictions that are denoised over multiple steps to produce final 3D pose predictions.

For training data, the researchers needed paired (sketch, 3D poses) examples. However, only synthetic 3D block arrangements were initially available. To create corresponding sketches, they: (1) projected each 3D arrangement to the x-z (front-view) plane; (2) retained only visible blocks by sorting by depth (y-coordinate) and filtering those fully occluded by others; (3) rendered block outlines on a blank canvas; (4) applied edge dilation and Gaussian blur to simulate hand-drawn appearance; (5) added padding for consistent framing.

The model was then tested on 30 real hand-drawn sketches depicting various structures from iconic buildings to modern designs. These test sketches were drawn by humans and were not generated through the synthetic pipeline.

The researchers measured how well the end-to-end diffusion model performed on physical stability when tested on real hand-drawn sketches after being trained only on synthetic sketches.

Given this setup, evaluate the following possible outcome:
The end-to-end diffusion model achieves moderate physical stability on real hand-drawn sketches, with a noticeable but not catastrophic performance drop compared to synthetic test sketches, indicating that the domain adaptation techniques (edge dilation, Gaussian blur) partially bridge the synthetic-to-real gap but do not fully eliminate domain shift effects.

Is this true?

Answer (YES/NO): NO